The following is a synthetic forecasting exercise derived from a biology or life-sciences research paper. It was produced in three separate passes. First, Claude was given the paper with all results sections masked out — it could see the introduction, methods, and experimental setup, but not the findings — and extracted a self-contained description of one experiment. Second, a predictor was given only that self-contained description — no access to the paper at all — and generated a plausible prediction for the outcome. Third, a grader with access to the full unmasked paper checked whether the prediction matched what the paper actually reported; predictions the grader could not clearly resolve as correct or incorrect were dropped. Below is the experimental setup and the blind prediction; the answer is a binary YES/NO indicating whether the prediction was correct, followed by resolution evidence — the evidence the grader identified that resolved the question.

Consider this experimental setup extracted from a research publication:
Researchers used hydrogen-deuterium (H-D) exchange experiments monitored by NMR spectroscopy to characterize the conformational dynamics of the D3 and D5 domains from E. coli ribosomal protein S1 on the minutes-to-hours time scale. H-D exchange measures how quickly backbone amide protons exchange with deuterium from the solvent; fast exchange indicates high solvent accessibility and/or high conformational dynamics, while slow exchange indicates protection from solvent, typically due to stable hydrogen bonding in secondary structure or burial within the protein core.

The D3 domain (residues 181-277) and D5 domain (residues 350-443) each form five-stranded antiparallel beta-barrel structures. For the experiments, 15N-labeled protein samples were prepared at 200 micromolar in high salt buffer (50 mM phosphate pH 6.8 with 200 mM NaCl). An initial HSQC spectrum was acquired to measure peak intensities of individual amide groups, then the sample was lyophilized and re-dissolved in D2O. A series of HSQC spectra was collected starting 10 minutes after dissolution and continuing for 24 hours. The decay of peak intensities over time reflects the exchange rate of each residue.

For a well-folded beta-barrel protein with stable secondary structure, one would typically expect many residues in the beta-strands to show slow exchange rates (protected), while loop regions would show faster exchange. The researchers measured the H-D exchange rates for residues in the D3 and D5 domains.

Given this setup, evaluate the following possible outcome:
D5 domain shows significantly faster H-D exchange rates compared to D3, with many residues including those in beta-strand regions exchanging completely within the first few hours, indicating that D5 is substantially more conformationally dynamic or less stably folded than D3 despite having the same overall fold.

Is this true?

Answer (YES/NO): NO